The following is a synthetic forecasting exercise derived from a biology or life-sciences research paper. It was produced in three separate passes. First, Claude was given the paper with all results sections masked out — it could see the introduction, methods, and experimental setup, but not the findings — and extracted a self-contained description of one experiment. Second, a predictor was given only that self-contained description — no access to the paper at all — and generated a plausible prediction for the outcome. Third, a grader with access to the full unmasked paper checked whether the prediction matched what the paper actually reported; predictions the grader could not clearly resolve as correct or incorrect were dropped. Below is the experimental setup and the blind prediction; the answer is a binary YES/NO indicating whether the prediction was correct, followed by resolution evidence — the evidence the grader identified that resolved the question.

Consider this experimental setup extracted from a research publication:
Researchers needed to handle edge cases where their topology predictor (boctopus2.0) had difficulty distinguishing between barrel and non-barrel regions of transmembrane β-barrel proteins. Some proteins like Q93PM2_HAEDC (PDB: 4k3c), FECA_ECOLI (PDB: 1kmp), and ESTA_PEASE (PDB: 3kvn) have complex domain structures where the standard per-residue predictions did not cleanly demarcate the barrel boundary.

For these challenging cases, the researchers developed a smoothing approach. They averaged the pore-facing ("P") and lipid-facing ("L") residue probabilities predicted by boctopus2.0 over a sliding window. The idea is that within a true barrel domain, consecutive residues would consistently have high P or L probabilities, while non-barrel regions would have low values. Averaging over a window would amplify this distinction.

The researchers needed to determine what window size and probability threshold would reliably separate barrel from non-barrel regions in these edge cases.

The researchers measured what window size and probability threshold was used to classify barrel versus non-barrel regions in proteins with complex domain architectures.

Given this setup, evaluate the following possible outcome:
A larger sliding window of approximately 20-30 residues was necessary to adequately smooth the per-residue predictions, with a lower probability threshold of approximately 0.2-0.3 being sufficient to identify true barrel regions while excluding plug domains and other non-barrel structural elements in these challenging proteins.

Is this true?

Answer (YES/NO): NO